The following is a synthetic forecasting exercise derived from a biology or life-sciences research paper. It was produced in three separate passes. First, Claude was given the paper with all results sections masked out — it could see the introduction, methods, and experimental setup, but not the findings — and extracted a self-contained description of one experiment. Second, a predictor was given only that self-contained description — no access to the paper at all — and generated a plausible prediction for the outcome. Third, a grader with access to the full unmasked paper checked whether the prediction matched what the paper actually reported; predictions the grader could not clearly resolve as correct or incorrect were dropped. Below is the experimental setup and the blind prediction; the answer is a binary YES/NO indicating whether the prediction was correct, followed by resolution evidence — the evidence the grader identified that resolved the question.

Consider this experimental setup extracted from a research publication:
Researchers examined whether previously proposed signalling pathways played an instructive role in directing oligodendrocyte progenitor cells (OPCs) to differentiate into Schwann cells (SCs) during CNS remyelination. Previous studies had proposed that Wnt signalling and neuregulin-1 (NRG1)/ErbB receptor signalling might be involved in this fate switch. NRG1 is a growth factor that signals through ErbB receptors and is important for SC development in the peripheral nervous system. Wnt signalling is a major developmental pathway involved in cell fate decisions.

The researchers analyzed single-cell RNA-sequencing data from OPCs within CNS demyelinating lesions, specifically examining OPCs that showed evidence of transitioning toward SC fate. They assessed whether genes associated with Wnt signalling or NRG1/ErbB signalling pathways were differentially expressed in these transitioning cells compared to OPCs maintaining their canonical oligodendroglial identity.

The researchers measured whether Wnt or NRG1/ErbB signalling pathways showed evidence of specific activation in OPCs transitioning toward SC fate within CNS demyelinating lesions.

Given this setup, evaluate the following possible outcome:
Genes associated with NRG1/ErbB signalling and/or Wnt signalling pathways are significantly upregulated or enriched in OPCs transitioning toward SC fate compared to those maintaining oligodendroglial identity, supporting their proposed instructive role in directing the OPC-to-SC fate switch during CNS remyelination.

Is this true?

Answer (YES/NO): NO